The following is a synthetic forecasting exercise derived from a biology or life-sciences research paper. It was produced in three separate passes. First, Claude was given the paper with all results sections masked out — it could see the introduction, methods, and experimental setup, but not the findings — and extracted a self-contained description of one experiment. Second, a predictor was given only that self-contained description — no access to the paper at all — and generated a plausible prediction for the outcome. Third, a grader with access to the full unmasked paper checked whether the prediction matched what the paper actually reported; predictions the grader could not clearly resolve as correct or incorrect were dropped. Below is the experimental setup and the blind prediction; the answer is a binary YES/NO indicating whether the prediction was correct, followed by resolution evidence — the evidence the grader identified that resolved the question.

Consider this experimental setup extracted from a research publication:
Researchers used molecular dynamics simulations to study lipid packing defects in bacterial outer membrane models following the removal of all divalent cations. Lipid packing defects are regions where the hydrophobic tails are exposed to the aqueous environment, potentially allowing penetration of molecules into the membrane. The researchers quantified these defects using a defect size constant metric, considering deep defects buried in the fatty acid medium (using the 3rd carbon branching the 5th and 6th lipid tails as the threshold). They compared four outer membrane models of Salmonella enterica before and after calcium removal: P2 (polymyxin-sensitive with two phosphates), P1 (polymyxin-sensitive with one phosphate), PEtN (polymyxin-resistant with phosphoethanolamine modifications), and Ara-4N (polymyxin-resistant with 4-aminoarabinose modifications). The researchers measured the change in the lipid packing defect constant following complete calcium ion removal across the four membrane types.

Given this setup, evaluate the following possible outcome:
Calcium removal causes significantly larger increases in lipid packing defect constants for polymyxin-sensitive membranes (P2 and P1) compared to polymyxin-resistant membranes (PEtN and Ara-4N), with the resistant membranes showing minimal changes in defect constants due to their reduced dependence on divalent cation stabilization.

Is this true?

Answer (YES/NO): NO